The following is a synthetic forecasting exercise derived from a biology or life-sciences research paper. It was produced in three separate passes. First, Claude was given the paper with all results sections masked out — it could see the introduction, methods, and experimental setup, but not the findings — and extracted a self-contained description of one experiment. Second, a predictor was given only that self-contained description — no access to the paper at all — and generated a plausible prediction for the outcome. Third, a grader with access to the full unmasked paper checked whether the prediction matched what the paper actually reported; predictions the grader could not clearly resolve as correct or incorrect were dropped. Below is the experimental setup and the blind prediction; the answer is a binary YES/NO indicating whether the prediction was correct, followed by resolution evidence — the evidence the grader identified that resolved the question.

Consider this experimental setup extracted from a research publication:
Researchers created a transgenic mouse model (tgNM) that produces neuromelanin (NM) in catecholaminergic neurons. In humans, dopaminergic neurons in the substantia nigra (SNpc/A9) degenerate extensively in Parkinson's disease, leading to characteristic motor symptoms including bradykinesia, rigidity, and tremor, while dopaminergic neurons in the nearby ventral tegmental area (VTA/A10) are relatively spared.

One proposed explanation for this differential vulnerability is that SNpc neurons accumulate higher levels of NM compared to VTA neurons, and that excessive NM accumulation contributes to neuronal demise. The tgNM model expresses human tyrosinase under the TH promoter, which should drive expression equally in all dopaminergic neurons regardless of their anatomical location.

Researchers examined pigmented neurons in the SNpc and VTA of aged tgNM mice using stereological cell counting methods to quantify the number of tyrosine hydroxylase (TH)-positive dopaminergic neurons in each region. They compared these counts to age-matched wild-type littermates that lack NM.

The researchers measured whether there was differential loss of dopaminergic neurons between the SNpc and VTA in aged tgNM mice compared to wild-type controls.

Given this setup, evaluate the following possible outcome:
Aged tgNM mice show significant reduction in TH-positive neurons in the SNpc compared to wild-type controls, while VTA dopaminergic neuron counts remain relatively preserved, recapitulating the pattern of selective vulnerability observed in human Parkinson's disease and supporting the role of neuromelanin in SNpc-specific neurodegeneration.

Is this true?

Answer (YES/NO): NO